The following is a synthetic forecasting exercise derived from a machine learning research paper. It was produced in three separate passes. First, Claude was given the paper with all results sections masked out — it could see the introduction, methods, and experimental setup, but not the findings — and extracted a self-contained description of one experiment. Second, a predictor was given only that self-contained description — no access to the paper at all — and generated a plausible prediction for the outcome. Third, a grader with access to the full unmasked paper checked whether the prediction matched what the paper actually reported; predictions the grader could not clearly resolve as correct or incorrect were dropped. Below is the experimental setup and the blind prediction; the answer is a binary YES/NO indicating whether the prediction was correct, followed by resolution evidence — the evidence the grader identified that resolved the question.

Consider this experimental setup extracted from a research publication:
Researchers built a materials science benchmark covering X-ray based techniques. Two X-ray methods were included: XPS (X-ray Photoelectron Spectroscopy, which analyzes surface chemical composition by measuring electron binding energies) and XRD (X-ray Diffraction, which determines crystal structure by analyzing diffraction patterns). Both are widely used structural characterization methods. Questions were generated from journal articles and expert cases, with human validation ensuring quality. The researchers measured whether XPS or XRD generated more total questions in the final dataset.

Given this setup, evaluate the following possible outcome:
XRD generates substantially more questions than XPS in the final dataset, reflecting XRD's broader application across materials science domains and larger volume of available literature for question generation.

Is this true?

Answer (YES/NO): YES